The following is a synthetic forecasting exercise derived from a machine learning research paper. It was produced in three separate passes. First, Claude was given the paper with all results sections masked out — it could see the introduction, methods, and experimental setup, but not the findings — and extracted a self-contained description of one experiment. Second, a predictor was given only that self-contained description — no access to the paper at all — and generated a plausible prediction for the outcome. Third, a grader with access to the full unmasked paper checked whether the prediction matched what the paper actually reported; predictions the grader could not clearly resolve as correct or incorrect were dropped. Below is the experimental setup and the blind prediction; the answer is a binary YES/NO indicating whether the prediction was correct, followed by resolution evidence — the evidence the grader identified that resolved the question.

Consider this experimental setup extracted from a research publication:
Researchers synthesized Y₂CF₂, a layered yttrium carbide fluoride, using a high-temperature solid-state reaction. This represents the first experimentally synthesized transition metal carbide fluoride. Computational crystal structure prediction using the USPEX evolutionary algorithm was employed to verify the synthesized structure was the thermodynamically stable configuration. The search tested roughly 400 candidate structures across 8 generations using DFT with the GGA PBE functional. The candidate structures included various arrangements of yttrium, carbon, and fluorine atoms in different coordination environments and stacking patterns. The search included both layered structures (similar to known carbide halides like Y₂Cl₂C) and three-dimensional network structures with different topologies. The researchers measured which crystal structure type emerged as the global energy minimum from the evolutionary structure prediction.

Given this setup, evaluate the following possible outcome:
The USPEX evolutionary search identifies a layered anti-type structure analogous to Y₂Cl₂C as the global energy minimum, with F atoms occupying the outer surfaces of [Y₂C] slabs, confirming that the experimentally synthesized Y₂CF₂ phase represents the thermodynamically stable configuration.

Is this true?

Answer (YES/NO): YES